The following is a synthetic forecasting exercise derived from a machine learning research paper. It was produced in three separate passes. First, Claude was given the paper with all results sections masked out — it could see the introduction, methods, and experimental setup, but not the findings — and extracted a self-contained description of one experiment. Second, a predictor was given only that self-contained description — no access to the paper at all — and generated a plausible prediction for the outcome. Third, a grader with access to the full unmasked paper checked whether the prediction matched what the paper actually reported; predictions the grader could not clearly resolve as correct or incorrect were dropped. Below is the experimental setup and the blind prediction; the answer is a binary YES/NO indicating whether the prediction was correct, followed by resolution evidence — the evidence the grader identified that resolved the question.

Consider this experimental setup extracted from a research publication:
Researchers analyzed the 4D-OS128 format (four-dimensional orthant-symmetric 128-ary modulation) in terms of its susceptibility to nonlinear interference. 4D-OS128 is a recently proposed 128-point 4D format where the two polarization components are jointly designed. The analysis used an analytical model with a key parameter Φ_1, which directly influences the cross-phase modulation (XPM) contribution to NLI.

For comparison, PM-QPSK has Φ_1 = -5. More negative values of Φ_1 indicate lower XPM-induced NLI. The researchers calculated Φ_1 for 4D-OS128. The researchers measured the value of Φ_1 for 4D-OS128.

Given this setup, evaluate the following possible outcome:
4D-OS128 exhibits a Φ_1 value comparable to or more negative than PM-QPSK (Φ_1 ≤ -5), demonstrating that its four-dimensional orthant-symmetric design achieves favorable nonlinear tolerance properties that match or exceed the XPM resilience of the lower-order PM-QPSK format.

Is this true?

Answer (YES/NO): NO